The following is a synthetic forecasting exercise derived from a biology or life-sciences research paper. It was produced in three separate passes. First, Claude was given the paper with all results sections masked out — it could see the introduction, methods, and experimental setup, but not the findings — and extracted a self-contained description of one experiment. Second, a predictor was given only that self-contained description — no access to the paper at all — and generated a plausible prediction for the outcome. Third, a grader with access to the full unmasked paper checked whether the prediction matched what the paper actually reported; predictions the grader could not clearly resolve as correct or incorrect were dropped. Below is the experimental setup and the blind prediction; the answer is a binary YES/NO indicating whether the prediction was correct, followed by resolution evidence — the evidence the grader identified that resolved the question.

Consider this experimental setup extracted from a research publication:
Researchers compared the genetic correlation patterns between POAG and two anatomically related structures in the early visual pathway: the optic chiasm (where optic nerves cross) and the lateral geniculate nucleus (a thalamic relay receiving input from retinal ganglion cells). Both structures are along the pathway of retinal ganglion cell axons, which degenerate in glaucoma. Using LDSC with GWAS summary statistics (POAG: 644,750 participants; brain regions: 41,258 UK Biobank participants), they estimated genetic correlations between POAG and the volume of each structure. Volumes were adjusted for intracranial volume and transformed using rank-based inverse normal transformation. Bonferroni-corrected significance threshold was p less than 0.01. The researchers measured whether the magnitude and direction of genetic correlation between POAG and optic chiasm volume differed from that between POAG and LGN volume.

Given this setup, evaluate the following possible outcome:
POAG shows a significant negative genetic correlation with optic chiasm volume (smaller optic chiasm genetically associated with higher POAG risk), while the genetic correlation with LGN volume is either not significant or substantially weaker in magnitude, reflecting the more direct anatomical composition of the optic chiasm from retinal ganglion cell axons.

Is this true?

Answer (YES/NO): YES